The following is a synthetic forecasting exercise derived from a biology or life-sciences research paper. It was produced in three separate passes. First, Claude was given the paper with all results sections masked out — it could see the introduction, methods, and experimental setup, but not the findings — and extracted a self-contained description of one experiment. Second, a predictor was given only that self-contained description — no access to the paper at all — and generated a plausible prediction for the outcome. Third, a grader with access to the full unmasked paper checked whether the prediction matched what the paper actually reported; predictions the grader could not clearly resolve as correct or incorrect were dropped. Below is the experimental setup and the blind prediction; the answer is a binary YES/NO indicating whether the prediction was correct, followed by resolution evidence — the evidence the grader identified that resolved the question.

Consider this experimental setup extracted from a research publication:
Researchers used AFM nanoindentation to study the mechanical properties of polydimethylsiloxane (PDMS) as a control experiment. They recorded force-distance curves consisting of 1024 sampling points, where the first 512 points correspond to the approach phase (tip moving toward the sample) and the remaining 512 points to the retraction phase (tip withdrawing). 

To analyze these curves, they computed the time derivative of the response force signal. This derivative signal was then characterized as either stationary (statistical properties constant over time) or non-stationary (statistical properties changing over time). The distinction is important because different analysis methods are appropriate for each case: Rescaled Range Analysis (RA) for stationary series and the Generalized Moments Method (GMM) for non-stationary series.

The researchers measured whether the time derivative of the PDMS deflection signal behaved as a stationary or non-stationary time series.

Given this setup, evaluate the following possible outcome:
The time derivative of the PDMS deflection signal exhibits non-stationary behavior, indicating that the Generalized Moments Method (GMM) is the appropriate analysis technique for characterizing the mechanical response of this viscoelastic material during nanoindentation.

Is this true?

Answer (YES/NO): YES